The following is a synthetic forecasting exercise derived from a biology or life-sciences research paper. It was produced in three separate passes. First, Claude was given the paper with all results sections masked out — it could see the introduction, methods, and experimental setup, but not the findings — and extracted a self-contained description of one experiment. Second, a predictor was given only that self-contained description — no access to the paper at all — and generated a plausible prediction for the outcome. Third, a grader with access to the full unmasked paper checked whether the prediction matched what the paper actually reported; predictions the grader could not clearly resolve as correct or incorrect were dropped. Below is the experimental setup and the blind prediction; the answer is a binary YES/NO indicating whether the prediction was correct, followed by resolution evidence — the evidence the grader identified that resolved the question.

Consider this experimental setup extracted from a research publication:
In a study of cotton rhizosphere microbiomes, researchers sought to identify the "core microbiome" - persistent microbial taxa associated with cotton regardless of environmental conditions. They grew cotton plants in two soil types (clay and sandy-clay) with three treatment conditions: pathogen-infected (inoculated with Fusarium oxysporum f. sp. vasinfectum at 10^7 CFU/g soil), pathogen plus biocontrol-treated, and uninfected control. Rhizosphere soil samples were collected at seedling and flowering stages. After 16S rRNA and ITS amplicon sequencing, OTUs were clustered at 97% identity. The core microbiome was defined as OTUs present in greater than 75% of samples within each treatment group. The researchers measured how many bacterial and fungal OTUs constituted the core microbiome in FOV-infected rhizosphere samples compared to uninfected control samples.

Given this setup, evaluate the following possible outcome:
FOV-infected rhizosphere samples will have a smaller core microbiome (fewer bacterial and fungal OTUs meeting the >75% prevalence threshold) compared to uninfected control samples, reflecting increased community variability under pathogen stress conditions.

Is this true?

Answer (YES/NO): NO